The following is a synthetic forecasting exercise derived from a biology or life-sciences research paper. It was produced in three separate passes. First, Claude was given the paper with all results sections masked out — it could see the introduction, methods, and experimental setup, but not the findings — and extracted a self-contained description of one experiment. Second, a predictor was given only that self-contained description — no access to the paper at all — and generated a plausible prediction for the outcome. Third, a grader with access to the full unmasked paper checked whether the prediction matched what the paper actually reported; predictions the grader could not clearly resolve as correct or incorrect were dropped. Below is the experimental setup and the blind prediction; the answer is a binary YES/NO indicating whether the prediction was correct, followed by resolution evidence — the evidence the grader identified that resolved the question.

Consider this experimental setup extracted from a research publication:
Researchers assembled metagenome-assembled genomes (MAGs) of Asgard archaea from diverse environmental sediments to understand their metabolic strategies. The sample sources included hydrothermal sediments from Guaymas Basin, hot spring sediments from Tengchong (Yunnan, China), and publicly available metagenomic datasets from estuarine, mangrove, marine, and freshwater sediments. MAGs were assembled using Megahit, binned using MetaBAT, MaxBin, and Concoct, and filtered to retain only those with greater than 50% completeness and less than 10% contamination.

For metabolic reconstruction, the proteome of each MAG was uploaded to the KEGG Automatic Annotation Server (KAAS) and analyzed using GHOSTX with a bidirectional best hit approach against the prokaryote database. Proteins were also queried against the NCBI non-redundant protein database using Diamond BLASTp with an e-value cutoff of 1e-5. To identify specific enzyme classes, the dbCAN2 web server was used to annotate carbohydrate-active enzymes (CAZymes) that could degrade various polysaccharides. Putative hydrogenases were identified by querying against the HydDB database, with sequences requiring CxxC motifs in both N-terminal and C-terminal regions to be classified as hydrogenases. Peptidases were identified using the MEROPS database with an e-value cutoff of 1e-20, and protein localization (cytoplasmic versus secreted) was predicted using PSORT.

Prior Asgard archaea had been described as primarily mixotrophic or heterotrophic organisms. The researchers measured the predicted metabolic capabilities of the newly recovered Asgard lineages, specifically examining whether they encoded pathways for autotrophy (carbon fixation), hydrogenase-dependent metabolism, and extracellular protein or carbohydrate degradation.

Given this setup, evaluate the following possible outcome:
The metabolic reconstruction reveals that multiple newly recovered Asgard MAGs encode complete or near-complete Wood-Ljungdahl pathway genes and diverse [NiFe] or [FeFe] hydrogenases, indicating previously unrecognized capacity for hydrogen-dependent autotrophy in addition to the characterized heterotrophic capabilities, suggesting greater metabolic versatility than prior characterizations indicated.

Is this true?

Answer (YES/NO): YES